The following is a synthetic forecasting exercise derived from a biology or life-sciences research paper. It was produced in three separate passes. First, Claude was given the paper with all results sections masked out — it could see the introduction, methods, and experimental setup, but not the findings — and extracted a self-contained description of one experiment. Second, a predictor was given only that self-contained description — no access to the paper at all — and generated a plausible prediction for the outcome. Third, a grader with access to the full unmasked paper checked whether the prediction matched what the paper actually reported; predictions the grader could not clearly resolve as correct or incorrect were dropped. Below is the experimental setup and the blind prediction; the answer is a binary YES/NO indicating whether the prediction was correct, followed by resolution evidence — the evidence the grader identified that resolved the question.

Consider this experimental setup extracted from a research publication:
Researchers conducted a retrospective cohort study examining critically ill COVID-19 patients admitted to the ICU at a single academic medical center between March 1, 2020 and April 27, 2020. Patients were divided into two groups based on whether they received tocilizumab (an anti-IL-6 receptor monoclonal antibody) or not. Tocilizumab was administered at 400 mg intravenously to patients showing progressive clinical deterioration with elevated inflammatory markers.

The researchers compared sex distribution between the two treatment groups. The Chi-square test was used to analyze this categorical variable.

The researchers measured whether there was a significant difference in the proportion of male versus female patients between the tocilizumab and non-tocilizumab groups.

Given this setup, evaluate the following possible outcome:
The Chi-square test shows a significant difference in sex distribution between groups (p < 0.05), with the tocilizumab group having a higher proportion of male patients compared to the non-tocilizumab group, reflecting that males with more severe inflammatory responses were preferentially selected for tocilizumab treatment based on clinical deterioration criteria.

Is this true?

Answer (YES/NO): YES